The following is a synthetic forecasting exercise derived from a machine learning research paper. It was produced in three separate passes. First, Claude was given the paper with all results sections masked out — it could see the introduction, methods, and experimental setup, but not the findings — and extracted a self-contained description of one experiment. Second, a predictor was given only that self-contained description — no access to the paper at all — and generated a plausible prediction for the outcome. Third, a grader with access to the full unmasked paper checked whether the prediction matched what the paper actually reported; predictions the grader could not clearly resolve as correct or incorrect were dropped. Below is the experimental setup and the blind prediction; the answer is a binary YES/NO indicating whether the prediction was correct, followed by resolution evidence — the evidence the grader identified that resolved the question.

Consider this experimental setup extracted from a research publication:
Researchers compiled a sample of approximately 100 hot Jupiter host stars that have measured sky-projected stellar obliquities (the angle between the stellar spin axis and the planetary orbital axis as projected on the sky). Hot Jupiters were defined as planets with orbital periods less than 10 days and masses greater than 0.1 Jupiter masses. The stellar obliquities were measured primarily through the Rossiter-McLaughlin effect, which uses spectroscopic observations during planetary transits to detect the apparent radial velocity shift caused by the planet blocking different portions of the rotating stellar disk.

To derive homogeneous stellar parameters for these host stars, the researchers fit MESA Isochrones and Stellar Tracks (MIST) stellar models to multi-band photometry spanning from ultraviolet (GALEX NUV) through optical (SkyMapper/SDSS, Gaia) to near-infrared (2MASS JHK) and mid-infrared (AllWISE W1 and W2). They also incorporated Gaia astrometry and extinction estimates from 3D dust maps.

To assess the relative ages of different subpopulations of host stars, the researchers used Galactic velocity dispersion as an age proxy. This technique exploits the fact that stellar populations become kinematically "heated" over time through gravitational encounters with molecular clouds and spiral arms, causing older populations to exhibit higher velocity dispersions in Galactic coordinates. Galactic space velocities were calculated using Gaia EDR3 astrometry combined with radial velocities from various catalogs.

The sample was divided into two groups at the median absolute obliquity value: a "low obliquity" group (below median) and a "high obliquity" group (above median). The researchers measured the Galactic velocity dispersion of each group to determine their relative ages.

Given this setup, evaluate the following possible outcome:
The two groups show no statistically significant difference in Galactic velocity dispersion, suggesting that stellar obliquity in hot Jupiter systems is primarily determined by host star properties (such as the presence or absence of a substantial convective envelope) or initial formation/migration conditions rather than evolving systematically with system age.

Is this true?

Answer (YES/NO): NO